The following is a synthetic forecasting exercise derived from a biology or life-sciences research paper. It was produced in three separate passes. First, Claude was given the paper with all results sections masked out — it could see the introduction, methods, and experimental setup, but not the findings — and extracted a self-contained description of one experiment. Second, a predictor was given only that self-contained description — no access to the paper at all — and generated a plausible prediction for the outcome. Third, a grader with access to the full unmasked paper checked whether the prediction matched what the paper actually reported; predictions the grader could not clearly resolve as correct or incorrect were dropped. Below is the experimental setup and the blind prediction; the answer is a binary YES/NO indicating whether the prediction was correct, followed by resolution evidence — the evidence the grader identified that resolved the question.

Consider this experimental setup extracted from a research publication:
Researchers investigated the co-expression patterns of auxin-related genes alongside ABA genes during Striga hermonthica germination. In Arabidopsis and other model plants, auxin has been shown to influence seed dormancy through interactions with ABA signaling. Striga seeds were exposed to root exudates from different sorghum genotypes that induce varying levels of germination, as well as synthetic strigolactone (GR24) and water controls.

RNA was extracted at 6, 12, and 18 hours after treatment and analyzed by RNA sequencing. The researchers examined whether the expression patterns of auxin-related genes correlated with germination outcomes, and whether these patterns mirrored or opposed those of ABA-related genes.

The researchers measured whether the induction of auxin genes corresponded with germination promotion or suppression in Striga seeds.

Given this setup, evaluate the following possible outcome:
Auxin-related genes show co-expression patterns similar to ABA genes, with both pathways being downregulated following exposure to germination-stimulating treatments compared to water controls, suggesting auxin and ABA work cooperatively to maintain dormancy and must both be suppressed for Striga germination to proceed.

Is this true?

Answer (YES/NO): YES